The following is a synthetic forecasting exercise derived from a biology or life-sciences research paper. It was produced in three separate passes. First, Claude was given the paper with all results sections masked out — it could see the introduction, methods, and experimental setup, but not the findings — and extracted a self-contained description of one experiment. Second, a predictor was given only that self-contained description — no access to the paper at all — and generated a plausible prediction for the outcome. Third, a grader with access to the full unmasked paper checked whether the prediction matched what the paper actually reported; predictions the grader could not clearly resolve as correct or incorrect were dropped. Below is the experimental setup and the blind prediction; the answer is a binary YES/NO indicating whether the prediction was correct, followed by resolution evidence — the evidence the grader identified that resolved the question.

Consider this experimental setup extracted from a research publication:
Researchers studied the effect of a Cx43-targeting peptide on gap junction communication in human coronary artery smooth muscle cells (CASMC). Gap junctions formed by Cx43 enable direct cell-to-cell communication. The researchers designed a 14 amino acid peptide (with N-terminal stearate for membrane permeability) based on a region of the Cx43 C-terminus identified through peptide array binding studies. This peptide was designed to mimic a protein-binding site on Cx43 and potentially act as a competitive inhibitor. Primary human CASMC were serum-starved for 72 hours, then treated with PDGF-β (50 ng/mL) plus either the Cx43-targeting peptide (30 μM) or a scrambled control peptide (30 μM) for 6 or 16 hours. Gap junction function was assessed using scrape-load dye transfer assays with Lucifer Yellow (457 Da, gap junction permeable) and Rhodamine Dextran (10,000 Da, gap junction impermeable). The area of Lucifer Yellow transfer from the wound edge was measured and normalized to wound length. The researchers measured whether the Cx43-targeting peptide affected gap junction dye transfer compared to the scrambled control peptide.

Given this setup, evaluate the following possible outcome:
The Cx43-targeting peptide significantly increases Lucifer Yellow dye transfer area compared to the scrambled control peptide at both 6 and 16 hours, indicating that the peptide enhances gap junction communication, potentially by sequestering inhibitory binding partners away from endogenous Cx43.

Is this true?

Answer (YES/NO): NO